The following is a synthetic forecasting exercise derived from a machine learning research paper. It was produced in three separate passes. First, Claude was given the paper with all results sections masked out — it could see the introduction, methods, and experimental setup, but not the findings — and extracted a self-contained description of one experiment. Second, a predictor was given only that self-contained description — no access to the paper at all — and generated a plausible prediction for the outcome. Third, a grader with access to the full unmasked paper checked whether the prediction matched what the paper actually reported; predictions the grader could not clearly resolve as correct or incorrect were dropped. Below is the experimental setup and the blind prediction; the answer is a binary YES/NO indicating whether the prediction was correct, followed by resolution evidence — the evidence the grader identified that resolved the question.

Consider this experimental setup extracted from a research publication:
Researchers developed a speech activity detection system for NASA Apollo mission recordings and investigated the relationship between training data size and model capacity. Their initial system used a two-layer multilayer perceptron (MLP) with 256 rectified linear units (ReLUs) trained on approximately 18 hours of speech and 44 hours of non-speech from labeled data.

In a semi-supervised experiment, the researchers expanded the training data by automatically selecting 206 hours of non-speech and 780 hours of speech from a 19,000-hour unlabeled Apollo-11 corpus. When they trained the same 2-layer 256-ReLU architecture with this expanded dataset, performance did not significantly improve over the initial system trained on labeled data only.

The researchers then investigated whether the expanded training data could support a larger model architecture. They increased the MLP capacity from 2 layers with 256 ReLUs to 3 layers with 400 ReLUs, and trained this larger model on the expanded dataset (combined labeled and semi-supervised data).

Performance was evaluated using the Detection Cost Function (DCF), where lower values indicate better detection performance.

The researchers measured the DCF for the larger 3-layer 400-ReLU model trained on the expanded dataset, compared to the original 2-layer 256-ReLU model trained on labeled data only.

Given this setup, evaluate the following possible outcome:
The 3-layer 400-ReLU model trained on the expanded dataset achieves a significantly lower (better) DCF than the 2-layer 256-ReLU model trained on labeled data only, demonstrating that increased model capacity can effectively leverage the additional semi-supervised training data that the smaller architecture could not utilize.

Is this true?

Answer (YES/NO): YES